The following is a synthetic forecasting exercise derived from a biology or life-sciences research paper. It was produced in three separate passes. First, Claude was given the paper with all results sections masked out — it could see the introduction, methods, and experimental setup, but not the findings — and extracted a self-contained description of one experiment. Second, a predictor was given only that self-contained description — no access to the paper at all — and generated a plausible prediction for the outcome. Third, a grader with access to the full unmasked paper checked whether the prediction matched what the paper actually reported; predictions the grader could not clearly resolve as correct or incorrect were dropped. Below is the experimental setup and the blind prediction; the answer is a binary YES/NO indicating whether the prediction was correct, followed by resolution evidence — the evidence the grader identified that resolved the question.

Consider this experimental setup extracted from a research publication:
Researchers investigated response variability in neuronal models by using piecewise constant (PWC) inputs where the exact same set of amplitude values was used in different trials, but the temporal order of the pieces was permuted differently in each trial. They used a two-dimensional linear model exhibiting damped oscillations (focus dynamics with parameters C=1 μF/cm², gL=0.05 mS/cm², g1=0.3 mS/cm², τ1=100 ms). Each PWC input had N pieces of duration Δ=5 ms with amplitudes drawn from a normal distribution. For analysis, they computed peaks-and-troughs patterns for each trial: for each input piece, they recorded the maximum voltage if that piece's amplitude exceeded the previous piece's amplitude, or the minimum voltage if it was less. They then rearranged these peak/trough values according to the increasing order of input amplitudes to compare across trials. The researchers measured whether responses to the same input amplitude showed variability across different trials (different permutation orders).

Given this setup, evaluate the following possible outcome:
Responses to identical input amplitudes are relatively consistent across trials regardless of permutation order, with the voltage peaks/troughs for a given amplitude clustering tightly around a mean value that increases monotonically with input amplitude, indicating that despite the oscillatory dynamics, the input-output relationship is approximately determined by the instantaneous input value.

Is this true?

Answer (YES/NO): NO